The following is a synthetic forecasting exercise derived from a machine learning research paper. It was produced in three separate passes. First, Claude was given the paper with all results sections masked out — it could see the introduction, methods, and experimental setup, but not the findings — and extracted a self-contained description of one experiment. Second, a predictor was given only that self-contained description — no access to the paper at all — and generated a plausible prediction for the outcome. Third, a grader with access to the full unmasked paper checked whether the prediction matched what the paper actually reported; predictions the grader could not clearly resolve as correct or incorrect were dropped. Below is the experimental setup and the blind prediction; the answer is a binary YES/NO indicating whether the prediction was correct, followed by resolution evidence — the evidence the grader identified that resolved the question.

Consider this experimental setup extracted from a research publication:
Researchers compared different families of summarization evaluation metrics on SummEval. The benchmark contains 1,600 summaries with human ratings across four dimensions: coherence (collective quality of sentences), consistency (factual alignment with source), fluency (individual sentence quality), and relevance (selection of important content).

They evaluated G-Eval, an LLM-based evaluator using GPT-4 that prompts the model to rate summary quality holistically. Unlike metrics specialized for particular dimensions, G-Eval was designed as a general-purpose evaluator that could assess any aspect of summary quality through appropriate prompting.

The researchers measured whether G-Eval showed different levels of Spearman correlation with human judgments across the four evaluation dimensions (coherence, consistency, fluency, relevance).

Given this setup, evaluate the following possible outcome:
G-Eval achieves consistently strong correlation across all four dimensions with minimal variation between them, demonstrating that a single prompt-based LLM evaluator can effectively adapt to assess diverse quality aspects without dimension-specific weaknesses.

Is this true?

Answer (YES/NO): NO